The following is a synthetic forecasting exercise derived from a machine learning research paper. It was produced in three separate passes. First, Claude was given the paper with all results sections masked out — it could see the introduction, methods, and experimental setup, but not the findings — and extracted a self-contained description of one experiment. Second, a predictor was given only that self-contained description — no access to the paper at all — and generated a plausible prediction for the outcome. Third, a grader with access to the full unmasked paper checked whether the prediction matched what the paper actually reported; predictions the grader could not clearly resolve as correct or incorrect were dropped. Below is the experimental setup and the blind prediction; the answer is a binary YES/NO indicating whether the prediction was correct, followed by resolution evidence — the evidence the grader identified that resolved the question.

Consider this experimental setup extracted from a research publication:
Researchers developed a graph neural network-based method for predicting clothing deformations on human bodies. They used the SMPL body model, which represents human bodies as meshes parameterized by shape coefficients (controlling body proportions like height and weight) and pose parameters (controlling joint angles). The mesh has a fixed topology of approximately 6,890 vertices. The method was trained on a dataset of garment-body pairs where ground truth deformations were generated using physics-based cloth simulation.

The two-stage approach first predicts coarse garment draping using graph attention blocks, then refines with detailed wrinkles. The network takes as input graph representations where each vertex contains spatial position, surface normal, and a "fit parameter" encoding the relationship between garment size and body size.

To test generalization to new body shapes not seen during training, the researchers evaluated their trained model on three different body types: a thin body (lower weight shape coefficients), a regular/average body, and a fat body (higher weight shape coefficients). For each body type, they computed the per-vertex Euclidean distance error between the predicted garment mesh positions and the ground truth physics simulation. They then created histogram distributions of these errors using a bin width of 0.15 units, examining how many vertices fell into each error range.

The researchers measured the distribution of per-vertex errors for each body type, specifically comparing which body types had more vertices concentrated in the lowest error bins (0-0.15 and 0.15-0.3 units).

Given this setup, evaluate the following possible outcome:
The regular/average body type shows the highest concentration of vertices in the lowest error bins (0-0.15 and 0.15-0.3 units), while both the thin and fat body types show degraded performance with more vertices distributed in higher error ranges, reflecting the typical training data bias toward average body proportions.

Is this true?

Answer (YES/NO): NO